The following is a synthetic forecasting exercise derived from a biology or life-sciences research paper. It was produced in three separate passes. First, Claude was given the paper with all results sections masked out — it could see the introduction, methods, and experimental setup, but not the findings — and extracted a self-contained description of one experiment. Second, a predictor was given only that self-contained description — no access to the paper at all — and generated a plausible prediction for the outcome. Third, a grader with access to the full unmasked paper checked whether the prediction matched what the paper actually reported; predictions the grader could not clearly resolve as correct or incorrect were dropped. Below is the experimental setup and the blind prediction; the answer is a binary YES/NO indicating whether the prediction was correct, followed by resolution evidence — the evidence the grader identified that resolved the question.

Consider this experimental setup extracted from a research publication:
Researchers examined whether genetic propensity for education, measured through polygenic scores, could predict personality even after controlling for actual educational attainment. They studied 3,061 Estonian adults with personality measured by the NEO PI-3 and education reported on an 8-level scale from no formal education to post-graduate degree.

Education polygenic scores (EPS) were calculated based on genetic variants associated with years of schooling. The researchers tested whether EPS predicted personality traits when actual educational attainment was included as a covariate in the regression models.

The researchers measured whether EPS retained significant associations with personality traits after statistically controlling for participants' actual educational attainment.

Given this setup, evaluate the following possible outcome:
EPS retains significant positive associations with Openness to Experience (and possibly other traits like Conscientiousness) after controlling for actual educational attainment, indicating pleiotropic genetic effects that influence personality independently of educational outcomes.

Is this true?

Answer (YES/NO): NO